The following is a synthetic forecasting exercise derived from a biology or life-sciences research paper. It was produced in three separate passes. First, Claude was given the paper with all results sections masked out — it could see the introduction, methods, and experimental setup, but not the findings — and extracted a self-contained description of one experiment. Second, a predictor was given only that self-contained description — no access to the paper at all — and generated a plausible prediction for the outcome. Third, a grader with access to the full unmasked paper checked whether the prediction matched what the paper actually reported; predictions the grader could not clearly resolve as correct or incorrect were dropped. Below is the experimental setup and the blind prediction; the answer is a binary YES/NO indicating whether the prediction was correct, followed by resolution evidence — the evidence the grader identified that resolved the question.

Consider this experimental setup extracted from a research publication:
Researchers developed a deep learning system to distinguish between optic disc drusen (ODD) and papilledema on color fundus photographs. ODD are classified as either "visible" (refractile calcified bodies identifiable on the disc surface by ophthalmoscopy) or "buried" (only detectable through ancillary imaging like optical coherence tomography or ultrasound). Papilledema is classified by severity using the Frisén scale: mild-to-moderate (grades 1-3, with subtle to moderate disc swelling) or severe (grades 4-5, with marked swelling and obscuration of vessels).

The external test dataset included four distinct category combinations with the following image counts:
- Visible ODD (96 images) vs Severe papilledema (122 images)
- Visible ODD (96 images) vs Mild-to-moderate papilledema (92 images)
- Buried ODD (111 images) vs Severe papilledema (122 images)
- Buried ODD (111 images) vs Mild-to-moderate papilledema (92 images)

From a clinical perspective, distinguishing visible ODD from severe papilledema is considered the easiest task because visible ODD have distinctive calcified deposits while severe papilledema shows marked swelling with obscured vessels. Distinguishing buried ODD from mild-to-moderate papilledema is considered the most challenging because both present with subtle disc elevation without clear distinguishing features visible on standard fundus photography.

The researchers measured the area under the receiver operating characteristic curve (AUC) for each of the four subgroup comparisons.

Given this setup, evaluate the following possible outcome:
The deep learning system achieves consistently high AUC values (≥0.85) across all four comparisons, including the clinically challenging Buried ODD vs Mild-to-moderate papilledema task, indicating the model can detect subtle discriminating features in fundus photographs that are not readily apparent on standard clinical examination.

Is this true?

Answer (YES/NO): YES